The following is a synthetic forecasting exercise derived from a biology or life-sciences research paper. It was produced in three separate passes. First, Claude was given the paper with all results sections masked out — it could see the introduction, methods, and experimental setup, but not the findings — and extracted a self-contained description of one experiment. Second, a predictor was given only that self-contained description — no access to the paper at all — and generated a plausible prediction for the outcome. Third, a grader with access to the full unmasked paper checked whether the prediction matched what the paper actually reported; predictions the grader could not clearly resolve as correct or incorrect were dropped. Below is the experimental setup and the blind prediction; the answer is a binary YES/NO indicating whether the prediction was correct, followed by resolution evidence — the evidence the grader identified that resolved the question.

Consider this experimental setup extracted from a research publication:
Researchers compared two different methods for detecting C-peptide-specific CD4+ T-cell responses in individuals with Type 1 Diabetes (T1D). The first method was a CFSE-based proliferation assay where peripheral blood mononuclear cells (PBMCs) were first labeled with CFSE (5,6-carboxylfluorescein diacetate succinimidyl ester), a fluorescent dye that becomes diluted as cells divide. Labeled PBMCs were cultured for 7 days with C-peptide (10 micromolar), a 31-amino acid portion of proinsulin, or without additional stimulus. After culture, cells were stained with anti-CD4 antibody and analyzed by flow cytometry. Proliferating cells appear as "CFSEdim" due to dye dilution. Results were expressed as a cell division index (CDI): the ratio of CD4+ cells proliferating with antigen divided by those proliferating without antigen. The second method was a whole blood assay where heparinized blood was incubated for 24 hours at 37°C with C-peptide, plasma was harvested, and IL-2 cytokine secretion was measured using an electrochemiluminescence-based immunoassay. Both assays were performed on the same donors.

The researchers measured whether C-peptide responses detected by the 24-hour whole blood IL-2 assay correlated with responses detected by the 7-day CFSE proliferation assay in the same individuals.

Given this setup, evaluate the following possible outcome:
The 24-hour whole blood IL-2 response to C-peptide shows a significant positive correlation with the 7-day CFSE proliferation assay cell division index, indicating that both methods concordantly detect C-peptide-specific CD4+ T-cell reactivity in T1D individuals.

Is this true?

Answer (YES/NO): NO